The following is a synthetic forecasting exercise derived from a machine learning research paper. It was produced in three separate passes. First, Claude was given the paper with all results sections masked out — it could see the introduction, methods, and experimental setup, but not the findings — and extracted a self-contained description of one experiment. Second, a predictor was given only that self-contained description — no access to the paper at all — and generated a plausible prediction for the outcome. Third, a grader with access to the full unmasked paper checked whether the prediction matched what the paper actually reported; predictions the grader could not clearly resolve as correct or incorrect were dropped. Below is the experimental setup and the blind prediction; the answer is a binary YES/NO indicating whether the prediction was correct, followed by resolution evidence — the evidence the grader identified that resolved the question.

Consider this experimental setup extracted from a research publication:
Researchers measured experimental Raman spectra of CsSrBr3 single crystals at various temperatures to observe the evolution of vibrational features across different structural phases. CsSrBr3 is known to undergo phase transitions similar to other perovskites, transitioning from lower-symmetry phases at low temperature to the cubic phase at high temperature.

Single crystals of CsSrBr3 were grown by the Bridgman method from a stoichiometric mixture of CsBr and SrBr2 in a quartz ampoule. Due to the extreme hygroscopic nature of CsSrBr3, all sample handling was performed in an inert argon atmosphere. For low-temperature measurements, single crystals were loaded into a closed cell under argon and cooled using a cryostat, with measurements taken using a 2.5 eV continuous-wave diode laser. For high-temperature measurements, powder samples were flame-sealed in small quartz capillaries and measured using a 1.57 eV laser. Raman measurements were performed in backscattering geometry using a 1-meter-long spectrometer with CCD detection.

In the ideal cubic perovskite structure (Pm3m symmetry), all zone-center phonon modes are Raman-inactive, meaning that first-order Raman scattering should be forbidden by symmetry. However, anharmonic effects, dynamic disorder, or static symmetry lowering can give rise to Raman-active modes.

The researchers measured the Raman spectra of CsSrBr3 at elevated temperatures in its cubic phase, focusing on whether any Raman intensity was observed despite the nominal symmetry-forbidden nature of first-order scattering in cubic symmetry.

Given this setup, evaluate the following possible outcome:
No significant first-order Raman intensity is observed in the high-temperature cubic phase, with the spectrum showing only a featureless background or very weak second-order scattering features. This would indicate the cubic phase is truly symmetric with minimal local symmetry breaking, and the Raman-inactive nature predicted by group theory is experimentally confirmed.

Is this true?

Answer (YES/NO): NO